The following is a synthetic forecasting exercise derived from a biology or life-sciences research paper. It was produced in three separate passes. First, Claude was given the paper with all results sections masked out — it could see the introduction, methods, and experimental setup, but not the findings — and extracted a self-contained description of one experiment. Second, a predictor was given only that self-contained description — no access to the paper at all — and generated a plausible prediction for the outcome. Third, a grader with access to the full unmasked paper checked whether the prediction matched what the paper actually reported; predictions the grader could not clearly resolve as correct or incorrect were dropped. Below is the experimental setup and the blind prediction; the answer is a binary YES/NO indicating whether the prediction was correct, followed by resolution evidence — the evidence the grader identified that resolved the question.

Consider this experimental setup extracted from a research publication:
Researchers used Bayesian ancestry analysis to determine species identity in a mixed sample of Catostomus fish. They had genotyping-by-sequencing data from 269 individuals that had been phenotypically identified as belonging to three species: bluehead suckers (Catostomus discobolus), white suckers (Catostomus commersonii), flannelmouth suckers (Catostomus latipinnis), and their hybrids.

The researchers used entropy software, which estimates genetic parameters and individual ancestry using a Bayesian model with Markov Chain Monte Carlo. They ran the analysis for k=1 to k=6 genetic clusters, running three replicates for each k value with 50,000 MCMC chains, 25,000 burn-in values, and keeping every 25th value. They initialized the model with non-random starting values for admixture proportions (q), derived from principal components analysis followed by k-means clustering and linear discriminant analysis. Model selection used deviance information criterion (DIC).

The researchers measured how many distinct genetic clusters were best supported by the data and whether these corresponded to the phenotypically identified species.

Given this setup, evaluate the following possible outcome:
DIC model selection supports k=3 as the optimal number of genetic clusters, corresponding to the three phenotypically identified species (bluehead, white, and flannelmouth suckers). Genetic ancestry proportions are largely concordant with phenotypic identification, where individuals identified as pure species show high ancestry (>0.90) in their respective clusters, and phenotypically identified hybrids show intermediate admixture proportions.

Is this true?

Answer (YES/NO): NO